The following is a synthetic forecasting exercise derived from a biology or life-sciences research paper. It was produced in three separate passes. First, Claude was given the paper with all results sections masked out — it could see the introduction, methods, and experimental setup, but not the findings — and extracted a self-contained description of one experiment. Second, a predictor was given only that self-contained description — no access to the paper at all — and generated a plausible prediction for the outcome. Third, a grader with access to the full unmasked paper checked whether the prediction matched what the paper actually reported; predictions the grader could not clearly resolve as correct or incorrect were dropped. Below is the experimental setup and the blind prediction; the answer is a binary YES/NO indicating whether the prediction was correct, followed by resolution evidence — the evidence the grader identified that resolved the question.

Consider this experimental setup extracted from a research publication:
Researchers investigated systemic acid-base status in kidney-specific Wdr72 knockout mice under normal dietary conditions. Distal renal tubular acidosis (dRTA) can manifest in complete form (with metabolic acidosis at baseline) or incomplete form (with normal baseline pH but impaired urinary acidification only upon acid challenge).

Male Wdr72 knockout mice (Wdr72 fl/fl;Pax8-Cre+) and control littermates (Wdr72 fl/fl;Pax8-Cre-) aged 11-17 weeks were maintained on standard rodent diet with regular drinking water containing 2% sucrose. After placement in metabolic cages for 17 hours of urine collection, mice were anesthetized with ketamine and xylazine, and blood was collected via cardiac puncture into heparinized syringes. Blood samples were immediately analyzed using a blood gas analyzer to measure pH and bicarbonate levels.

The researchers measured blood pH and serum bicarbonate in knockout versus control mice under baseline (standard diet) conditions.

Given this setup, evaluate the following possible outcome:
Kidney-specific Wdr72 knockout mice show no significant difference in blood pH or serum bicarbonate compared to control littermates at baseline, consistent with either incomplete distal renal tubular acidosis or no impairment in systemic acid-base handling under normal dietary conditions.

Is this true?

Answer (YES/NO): YES